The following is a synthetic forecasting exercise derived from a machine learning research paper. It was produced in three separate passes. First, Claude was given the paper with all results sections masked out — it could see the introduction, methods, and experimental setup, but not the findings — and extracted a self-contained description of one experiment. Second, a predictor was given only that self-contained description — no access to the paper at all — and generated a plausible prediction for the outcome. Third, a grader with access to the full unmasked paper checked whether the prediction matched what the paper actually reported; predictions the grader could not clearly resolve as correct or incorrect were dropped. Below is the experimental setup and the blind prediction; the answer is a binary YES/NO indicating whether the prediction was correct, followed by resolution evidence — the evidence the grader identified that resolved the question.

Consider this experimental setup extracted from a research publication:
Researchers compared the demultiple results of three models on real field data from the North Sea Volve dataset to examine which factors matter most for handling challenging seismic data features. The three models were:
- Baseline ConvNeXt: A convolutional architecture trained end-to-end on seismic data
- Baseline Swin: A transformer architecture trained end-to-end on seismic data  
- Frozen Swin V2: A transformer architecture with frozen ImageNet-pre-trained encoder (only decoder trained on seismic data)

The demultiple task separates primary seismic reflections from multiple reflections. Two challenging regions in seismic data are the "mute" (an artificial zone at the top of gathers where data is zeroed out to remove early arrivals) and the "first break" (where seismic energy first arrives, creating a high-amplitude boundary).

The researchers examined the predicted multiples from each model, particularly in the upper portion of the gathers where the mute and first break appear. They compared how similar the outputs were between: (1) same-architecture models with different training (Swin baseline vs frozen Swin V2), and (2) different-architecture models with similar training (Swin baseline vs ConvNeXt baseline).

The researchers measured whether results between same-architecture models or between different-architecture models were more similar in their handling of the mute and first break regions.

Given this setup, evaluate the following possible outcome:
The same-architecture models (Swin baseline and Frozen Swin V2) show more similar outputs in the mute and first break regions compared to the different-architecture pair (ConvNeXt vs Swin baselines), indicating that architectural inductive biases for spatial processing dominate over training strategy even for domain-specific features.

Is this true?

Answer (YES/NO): YES